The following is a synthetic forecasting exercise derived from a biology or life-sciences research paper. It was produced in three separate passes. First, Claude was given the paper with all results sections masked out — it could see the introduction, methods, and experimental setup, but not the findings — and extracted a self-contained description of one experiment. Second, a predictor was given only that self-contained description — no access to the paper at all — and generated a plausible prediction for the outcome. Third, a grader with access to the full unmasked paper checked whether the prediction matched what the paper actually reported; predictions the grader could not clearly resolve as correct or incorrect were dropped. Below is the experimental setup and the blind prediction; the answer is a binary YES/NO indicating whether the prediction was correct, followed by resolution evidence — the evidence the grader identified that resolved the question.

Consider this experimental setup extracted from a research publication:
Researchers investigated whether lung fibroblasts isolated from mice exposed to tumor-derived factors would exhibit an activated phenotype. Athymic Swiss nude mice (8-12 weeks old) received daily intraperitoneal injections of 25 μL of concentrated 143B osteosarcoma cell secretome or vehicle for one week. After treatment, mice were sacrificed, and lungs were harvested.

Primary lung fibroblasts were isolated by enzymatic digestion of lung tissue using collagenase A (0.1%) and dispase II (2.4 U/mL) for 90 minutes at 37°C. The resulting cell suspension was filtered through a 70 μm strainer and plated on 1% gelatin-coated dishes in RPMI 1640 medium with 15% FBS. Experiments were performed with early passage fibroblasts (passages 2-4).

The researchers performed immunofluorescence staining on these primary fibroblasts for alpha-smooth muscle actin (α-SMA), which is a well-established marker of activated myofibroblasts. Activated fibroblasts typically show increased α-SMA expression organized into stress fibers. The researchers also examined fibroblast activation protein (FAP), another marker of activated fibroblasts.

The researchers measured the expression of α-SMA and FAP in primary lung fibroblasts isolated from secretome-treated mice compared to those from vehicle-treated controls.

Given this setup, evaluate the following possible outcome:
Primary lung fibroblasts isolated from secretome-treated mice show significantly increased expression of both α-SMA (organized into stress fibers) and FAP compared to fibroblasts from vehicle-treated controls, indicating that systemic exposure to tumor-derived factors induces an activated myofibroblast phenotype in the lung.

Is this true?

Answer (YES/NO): YES